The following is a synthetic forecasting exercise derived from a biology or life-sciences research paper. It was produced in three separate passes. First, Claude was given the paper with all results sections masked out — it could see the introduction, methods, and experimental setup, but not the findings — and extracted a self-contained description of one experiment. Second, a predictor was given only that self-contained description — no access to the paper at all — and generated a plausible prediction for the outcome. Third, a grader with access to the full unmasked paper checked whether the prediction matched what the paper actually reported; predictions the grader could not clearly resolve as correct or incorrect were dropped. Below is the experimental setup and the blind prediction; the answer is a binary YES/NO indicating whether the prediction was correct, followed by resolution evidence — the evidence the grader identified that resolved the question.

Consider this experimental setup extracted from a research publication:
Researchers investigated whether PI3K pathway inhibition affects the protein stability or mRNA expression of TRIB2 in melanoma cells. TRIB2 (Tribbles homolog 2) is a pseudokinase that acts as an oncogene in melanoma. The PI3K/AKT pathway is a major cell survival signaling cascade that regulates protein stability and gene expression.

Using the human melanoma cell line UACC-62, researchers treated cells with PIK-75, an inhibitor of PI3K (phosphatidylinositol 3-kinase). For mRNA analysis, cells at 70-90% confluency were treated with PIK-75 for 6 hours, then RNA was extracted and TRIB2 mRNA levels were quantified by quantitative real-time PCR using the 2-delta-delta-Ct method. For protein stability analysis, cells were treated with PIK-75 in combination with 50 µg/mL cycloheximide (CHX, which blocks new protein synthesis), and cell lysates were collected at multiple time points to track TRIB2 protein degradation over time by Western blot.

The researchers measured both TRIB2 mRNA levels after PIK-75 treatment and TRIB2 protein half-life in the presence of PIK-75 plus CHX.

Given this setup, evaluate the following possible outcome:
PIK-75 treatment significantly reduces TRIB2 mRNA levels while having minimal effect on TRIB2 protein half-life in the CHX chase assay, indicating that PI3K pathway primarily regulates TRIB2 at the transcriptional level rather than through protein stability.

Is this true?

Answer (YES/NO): NO